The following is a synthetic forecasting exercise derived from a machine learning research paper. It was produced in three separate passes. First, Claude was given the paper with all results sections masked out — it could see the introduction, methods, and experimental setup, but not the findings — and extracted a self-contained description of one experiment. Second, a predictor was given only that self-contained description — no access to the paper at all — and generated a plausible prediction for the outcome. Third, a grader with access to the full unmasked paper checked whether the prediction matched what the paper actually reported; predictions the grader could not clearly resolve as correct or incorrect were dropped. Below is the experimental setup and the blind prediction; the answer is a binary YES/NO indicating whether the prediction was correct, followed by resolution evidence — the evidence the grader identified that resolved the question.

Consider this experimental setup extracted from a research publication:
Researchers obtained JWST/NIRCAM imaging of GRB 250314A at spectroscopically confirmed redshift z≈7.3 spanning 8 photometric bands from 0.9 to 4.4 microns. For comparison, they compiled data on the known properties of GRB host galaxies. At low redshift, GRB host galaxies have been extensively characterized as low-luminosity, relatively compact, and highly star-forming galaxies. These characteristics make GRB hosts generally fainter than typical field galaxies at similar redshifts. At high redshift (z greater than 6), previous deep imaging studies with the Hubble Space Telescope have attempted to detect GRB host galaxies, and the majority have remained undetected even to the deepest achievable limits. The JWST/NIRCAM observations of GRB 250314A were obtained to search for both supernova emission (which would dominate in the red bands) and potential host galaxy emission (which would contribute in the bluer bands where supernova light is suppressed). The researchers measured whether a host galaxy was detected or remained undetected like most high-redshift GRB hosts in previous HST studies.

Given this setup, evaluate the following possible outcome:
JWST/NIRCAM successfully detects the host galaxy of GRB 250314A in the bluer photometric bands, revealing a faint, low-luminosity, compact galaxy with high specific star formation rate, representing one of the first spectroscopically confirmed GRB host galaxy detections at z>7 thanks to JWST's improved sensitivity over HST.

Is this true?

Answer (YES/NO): NO